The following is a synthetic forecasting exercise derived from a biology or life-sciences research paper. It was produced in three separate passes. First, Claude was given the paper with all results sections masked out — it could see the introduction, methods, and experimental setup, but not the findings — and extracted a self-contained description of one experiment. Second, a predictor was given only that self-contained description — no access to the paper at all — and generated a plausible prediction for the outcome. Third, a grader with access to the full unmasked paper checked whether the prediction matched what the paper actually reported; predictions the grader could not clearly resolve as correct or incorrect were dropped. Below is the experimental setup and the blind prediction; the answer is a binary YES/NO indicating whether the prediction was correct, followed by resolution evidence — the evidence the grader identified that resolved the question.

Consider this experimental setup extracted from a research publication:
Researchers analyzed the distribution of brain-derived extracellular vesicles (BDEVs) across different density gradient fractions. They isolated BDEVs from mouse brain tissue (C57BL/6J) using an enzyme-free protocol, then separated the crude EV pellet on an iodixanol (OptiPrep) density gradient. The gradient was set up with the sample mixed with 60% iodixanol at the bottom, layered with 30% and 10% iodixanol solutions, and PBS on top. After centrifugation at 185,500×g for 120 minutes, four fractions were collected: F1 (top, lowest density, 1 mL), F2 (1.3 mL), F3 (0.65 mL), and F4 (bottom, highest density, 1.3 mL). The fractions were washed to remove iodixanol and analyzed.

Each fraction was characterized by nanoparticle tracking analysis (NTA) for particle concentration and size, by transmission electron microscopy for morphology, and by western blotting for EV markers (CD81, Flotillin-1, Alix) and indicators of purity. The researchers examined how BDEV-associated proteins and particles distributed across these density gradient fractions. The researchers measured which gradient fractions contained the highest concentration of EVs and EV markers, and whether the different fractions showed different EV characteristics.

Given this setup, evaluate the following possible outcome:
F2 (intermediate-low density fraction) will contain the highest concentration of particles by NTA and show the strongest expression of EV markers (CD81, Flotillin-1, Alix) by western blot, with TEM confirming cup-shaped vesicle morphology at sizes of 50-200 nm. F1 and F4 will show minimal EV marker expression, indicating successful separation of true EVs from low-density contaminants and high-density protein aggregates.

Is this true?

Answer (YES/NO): NO